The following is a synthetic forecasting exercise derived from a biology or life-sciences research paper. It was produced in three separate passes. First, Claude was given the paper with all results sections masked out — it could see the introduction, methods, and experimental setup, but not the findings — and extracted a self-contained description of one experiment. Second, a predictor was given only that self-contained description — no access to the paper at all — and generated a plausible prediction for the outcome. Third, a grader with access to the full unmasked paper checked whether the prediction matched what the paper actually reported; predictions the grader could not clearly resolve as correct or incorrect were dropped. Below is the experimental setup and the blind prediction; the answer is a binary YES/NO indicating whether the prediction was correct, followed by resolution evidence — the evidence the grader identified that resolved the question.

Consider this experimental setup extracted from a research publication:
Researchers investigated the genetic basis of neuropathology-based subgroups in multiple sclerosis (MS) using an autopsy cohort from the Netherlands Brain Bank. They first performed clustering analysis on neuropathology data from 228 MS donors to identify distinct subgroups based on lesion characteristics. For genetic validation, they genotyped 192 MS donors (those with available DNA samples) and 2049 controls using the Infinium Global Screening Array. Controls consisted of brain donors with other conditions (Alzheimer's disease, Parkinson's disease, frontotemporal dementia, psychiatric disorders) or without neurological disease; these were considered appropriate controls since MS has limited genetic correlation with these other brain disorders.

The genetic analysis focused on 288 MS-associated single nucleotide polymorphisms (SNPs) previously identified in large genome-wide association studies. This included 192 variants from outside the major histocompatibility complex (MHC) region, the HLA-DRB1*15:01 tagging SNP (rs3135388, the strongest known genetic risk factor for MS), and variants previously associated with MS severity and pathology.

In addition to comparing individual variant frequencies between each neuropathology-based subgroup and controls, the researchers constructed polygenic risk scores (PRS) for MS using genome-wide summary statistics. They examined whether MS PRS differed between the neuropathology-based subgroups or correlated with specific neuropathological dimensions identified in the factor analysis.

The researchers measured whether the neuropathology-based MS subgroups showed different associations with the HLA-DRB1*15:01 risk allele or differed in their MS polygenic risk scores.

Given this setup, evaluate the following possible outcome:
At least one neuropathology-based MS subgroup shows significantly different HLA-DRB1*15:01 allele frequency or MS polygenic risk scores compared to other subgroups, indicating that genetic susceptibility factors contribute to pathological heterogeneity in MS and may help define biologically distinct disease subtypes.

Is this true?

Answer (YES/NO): NO